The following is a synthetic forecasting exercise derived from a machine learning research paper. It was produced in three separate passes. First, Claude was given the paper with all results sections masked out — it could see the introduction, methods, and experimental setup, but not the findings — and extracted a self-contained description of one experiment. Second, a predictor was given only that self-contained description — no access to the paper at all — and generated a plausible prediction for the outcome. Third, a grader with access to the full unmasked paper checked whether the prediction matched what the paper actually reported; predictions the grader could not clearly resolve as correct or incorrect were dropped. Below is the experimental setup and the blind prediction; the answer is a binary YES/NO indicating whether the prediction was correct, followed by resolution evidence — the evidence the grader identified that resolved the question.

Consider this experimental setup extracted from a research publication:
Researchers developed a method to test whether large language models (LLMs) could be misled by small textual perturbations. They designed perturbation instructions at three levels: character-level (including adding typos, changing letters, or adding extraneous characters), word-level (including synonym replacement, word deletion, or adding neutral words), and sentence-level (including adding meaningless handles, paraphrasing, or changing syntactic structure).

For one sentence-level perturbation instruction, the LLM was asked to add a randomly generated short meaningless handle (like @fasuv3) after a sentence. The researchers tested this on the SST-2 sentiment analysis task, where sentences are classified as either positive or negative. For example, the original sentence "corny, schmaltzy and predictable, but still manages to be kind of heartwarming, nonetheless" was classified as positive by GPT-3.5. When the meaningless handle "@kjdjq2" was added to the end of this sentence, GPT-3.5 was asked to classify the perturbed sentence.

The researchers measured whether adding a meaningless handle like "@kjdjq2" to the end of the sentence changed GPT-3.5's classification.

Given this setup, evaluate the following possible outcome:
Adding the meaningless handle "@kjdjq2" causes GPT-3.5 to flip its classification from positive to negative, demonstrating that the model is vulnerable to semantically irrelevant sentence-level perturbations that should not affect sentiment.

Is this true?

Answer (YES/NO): YES